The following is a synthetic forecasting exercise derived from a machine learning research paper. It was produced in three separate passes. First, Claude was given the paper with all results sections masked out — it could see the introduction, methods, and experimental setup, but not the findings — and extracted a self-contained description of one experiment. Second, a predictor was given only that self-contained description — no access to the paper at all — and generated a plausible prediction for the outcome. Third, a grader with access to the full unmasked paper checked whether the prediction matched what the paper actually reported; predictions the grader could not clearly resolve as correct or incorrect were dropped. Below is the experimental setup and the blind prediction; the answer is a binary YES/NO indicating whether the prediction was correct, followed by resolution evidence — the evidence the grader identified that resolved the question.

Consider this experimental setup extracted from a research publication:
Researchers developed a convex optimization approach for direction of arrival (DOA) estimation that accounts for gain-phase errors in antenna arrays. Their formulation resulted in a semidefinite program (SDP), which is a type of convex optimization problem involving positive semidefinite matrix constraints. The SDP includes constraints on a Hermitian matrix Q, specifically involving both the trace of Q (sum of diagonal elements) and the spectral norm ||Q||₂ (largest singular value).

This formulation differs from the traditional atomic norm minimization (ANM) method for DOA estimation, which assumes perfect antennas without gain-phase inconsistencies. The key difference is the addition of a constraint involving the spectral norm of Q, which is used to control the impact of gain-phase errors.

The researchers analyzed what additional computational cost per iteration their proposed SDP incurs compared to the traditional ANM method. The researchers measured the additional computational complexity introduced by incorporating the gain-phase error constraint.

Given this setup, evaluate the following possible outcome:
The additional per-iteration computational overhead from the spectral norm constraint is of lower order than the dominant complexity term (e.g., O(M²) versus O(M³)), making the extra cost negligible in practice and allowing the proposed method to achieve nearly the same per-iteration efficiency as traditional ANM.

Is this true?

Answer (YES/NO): NO